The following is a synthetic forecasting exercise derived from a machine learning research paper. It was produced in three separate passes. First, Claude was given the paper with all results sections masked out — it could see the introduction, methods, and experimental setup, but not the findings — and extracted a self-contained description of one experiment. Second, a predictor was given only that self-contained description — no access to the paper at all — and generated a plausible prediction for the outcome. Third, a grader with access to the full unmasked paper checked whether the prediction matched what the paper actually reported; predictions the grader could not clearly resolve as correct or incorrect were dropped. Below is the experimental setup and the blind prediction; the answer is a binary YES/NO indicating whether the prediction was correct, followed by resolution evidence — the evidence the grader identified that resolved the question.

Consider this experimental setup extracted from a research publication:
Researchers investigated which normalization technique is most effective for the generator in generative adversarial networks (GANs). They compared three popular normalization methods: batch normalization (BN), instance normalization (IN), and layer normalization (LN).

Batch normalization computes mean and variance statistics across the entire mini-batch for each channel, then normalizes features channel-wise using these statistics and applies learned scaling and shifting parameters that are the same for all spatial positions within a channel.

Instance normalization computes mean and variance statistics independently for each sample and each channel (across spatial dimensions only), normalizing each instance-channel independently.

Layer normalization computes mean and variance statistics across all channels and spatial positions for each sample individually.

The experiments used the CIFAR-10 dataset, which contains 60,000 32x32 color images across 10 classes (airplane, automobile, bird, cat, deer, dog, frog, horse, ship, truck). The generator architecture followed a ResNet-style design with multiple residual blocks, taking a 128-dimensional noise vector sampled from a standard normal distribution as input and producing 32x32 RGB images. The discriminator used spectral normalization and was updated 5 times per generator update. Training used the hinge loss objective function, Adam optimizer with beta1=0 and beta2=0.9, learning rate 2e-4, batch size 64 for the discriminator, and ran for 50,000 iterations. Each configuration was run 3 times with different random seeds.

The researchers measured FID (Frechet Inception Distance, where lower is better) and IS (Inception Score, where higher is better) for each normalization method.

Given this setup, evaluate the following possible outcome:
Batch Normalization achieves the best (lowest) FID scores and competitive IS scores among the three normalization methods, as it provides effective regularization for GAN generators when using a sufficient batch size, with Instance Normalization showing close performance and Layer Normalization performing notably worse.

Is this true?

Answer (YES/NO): NO